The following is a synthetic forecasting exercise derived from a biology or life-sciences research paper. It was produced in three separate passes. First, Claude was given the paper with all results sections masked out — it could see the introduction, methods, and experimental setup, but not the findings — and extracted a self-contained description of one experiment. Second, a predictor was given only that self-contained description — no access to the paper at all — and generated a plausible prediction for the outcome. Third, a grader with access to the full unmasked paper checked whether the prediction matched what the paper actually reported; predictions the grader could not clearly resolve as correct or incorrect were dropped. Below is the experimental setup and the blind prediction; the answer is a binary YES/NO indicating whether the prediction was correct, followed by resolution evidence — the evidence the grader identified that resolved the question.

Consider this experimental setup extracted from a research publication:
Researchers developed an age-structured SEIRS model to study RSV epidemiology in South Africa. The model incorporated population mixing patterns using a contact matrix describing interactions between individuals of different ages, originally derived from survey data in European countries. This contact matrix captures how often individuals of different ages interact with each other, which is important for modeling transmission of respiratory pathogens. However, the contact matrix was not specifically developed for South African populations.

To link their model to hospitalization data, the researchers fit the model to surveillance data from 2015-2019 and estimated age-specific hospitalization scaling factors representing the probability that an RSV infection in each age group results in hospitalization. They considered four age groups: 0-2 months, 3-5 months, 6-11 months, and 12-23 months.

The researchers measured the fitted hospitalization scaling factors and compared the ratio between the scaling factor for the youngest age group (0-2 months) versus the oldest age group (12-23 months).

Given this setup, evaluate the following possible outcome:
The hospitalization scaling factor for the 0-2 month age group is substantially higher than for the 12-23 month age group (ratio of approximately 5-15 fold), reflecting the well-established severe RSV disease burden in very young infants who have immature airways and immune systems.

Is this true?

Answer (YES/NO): NO